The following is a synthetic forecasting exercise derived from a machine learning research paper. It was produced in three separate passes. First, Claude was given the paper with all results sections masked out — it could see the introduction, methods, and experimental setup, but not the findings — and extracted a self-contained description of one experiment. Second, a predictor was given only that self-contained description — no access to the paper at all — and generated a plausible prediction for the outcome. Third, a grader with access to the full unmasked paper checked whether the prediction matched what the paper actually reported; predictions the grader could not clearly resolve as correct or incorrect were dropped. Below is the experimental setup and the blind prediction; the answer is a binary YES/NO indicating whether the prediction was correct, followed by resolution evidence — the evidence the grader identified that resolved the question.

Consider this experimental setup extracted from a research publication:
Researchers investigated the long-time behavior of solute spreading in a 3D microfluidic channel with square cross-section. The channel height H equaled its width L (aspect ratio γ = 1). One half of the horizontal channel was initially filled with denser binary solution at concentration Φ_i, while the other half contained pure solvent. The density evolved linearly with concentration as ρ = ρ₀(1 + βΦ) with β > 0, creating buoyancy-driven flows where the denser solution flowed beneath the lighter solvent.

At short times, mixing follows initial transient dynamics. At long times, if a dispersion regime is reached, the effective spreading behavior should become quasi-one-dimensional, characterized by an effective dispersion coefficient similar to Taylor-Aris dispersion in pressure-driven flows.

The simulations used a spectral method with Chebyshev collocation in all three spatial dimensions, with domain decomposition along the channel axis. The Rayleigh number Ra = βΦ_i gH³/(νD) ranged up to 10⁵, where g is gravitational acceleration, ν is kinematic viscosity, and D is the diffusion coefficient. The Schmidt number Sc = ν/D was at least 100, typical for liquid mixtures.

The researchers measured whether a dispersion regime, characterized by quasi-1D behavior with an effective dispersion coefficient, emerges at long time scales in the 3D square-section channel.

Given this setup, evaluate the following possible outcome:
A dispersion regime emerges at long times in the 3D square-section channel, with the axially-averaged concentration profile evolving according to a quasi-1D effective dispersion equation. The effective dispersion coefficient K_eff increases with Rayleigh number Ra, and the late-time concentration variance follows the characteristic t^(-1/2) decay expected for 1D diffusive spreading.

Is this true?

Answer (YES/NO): NO